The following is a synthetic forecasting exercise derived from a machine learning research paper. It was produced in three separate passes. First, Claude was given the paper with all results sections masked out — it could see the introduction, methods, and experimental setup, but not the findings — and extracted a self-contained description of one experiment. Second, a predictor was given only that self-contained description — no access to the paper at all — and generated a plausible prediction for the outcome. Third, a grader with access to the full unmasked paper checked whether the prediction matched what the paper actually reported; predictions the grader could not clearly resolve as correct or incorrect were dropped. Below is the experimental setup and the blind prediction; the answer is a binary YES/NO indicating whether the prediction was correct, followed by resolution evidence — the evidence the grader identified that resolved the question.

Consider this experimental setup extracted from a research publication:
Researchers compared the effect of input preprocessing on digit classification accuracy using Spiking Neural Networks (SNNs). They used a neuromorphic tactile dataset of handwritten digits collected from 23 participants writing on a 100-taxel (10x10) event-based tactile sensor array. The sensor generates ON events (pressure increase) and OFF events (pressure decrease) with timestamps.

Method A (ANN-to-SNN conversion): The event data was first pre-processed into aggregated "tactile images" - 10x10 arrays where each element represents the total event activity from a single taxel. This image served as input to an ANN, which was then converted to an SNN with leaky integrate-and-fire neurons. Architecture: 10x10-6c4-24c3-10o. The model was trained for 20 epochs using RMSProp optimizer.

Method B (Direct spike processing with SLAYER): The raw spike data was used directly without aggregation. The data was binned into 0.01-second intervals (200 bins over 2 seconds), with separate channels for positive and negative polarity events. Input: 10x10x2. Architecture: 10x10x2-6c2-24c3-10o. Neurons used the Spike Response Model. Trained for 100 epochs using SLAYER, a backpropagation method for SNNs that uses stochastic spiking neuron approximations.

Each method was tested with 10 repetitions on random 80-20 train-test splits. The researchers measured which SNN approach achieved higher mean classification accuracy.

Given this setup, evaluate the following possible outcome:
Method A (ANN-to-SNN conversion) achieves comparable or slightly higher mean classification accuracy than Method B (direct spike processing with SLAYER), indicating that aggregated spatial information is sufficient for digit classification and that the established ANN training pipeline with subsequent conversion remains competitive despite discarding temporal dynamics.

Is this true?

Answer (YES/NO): YES